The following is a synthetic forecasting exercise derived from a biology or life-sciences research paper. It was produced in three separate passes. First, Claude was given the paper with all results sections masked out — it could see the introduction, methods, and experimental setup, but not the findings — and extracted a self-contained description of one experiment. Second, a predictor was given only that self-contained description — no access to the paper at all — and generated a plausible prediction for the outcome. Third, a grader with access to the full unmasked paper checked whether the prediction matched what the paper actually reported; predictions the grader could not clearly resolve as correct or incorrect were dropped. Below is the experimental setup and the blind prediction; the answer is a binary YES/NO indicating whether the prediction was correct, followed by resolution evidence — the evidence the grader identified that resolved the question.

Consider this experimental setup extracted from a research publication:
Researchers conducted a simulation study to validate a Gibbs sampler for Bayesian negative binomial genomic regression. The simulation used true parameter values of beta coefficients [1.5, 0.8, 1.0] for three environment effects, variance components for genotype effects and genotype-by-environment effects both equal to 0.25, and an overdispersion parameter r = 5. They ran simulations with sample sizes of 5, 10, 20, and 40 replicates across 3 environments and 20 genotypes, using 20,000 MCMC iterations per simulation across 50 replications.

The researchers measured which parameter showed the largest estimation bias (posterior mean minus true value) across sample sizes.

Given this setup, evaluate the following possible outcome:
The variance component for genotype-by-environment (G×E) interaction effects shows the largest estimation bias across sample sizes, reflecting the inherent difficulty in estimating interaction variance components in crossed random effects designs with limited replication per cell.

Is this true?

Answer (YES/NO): NO